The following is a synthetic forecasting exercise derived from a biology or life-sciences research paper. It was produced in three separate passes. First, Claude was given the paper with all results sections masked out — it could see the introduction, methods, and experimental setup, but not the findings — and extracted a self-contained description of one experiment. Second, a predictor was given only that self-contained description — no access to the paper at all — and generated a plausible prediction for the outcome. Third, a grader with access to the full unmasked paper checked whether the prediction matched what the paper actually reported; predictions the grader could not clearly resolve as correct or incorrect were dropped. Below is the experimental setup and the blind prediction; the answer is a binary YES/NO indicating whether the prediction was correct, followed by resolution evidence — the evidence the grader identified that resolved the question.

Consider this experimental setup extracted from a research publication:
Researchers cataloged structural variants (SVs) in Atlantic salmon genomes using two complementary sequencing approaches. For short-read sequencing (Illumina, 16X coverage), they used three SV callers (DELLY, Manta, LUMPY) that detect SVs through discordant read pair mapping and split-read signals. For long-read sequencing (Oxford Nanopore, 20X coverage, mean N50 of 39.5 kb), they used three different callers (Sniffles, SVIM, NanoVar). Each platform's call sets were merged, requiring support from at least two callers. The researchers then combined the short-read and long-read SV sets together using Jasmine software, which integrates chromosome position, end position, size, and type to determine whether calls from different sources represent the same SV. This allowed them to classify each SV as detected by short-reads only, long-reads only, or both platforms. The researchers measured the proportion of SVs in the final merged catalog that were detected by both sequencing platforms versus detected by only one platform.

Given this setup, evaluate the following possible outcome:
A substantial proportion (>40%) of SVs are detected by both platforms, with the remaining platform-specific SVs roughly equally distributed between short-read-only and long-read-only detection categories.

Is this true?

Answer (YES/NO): NO